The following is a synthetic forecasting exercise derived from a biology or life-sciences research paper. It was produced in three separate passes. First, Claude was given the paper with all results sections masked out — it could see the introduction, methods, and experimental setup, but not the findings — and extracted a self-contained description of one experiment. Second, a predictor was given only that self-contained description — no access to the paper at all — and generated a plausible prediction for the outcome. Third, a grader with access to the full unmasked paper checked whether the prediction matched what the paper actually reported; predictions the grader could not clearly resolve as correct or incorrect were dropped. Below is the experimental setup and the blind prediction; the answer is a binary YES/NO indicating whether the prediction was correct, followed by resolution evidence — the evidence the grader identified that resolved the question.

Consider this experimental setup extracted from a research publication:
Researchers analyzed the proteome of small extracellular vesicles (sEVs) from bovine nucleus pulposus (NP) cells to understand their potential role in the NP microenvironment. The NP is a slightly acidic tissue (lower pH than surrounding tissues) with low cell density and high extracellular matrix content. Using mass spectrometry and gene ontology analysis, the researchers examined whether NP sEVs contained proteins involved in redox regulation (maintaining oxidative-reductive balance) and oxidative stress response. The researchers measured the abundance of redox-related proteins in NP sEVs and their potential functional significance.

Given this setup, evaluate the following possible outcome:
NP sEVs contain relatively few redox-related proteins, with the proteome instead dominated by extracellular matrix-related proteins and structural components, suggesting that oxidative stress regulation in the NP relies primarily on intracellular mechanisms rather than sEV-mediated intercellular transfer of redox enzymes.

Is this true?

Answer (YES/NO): NO